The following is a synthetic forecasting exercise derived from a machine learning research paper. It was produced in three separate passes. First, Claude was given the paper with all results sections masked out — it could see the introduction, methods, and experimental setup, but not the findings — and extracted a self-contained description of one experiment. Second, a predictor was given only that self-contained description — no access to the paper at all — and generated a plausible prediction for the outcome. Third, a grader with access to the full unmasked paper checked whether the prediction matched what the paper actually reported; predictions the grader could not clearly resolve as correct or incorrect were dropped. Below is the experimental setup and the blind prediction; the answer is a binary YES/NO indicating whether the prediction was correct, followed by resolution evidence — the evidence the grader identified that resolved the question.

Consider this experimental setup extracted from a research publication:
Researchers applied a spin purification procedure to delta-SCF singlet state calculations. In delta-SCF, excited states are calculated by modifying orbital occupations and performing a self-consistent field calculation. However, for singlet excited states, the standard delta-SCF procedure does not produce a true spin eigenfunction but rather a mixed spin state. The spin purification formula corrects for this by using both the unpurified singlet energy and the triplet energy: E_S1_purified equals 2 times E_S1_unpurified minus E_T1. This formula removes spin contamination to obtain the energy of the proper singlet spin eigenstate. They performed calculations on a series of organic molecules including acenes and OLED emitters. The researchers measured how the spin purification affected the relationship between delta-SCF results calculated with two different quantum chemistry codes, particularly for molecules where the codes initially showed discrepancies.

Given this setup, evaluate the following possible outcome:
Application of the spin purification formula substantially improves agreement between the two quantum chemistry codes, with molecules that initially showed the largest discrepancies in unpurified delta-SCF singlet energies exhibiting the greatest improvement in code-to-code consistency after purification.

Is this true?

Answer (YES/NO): NO